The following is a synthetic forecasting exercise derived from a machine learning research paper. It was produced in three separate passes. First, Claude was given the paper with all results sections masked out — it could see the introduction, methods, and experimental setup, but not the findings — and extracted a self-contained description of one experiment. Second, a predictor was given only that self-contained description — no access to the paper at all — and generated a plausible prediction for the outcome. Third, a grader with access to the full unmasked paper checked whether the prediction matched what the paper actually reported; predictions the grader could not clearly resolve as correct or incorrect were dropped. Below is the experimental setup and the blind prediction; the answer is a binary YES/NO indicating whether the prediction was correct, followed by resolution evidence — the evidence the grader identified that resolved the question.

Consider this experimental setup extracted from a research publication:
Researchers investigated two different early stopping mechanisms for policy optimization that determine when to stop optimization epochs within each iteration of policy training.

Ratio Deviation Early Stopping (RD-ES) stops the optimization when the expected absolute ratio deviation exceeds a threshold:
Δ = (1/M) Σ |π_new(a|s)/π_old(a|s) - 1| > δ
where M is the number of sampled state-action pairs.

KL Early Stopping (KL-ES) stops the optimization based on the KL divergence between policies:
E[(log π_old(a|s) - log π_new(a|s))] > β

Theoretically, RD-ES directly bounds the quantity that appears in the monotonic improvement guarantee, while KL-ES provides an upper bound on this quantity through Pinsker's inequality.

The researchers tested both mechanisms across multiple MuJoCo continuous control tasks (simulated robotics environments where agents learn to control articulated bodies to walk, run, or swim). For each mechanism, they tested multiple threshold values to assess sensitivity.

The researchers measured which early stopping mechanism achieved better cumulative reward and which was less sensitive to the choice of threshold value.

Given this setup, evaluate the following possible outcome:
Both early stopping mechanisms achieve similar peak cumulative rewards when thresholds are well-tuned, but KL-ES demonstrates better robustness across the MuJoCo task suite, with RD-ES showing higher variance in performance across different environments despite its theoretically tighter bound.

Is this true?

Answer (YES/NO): NO